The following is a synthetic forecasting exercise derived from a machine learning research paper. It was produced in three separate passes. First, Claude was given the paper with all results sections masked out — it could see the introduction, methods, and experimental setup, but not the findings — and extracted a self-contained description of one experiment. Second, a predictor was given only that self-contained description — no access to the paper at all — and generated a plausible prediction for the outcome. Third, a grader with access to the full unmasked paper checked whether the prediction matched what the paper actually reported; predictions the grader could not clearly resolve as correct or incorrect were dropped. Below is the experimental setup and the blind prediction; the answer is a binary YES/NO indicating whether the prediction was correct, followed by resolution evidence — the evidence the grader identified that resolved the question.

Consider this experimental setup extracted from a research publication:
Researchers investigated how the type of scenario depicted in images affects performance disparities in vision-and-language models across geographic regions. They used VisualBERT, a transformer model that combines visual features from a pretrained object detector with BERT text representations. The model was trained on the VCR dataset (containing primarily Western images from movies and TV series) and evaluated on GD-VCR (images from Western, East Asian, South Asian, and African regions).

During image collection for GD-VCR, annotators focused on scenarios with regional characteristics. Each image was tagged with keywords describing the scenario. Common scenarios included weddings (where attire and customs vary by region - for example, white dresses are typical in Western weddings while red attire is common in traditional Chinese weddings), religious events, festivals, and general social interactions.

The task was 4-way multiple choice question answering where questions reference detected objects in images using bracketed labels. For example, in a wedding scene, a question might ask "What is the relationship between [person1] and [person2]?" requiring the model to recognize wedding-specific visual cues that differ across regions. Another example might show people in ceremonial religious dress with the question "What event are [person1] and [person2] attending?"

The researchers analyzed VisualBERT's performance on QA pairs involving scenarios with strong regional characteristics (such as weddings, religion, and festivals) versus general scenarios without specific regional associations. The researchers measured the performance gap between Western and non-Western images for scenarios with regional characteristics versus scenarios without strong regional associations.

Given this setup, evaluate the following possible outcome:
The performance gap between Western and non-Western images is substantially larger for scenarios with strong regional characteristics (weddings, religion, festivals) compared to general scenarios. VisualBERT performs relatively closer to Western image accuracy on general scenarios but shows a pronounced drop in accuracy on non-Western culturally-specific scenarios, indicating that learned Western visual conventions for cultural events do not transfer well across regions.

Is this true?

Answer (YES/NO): YES